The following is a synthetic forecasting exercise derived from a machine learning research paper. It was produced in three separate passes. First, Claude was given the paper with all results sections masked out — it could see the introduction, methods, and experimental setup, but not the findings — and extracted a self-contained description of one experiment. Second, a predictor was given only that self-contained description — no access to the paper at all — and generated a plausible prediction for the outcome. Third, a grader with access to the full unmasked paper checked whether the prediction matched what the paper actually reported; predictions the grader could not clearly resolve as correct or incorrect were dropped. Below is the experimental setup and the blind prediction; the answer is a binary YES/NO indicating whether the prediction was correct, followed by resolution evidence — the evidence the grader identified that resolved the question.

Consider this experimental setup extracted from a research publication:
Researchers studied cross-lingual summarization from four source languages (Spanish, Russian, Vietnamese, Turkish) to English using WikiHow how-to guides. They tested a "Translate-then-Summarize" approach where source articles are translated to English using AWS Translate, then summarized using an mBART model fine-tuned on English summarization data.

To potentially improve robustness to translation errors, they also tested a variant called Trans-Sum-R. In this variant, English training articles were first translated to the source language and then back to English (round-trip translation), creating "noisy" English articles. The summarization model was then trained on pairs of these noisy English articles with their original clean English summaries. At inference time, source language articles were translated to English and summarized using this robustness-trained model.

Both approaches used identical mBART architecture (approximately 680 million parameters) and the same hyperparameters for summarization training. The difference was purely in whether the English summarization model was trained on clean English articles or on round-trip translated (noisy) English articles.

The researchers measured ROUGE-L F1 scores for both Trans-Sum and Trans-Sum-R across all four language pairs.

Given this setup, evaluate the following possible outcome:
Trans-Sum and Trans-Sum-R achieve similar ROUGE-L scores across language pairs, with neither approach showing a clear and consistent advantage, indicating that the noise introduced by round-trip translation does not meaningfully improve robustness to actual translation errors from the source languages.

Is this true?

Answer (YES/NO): NO